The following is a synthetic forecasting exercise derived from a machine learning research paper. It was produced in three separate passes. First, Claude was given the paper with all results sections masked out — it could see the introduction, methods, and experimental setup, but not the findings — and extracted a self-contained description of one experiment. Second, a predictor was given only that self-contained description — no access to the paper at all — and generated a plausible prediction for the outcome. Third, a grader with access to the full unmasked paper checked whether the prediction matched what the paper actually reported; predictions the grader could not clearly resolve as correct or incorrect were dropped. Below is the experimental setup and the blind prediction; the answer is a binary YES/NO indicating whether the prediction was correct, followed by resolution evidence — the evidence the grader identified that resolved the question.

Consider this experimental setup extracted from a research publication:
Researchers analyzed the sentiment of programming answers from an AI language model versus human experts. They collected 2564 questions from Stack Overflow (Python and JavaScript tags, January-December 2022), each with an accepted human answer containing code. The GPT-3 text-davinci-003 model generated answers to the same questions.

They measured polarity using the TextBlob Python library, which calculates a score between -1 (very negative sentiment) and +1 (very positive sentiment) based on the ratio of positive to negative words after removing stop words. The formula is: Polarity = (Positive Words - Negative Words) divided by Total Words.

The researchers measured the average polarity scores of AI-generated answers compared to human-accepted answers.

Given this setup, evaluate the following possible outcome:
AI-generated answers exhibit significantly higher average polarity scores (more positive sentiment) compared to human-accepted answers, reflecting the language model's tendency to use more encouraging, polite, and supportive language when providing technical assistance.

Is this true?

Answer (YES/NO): YES